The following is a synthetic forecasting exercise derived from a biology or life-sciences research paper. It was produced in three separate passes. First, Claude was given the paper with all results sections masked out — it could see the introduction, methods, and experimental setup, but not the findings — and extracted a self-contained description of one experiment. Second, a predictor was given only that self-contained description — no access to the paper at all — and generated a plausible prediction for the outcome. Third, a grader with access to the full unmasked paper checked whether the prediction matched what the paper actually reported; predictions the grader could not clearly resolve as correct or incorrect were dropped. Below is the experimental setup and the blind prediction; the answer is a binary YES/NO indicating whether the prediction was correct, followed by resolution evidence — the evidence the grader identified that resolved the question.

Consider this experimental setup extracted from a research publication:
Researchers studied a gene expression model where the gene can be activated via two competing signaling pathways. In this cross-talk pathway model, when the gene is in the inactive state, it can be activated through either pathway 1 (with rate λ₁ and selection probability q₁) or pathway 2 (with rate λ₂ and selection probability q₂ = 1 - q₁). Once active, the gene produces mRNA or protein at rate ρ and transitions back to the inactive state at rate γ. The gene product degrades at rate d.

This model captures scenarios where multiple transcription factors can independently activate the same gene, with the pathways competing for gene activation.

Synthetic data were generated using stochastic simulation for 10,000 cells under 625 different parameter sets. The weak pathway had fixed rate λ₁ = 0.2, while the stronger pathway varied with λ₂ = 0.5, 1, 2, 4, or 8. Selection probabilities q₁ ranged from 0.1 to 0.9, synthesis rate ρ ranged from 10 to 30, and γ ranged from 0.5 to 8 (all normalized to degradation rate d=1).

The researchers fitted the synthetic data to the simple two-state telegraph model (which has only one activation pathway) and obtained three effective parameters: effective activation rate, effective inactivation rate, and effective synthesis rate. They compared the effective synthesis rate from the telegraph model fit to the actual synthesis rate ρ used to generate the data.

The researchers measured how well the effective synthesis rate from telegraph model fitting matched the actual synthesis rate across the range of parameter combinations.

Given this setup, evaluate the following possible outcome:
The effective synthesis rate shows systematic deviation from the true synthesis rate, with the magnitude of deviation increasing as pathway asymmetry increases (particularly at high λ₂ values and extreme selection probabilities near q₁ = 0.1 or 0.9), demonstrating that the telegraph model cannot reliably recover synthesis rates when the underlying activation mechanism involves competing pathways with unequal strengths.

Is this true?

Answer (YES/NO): NO